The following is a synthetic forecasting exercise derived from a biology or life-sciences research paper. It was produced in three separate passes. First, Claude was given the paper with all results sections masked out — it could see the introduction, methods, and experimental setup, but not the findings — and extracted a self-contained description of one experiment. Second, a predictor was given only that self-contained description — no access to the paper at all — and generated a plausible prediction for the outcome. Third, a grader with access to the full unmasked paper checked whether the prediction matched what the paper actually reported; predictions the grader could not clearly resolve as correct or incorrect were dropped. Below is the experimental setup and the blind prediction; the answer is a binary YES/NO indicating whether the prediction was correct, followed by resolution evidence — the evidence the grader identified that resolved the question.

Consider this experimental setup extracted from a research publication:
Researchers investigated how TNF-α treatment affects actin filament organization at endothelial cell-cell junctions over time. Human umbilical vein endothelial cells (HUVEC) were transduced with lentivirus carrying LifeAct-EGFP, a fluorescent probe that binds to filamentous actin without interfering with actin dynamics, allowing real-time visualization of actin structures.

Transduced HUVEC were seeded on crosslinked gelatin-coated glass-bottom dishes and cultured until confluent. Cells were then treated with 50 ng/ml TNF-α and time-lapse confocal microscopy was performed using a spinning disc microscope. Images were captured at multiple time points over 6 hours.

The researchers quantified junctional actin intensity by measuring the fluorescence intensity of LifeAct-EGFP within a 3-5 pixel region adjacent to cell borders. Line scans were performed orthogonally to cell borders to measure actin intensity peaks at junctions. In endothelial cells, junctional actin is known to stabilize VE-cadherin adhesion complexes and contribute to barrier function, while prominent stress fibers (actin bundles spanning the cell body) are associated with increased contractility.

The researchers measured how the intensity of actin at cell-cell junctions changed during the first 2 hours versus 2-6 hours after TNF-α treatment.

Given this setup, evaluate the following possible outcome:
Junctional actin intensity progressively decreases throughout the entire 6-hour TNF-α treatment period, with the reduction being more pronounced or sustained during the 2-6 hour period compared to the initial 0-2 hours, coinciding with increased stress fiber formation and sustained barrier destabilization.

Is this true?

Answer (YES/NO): NO